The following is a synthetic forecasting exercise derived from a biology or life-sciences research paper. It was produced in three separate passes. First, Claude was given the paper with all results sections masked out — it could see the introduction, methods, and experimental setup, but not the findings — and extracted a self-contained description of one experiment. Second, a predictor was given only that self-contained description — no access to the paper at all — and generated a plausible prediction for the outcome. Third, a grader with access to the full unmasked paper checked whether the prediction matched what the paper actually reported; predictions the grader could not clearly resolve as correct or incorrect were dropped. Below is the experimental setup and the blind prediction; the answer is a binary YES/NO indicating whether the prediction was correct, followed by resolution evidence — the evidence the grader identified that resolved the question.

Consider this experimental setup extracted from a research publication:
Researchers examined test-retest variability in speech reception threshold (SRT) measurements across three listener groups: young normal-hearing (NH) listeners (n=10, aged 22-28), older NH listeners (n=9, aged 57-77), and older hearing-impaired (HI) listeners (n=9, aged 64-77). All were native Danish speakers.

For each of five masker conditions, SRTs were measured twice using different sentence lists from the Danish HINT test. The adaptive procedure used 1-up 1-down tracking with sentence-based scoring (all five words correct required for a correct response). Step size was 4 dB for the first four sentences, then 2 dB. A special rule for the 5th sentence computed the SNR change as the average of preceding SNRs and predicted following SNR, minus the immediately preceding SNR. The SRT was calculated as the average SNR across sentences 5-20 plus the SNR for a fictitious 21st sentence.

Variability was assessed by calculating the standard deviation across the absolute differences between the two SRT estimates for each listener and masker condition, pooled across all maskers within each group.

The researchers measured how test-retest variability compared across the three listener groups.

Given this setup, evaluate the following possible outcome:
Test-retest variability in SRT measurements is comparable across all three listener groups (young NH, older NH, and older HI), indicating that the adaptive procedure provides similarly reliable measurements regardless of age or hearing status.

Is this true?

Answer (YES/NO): NO